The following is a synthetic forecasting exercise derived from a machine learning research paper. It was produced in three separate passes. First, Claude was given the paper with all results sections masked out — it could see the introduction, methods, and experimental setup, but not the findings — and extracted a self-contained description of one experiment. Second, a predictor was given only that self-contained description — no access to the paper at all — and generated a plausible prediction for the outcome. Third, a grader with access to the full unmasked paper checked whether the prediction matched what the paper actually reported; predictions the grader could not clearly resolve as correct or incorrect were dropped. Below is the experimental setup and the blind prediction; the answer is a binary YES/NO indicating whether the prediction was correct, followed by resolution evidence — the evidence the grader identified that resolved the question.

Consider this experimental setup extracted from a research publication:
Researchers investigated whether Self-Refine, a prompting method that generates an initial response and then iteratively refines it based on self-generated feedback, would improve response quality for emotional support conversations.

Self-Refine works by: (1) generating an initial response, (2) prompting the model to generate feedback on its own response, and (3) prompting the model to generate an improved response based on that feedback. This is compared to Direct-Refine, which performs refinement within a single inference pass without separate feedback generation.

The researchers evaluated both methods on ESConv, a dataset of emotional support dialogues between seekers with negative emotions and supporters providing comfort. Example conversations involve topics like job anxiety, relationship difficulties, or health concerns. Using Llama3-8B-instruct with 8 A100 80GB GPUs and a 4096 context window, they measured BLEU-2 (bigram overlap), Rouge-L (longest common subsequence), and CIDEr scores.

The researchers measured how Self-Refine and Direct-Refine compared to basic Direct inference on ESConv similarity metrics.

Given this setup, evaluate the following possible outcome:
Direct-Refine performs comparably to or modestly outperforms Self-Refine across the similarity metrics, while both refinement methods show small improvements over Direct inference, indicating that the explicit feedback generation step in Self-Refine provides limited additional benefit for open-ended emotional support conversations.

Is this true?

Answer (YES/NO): NO